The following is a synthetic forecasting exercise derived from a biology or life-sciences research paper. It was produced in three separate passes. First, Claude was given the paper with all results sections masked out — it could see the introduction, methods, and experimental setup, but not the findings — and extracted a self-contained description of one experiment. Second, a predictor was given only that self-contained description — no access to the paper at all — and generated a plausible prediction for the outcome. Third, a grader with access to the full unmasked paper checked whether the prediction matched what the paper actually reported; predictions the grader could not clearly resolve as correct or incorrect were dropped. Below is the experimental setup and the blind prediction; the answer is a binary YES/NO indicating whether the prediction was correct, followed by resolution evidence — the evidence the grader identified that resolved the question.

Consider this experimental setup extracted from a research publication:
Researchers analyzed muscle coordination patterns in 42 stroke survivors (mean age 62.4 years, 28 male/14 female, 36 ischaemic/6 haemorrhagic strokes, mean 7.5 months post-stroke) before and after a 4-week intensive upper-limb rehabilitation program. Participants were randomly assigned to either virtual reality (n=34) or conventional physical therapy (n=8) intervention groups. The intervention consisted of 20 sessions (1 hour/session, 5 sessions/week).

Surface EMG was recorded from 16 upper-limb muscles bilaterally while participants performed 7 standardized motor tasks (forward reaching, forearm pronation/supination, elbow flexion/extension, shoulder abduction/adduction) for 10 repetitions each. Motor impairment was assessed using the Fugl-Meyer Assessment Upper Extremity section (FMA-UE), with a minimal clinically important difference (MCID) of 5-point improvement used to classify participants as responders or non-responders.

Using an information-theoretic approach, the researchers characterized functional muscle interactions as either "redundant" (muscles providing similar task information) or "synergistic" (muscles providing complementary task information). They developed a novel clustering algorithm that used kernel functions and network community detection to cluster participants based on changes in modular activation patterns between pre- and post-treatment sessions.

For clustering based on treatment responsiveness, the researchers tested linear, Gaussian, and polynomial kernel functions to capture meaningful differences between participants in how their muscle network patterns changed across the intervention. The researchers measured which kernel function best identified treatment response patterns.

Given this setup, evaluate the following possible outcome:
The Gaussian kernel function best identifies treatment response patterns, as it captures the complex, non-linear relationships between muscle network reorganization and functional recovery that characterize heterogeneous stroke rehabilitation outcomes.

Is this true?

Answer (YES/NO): NO